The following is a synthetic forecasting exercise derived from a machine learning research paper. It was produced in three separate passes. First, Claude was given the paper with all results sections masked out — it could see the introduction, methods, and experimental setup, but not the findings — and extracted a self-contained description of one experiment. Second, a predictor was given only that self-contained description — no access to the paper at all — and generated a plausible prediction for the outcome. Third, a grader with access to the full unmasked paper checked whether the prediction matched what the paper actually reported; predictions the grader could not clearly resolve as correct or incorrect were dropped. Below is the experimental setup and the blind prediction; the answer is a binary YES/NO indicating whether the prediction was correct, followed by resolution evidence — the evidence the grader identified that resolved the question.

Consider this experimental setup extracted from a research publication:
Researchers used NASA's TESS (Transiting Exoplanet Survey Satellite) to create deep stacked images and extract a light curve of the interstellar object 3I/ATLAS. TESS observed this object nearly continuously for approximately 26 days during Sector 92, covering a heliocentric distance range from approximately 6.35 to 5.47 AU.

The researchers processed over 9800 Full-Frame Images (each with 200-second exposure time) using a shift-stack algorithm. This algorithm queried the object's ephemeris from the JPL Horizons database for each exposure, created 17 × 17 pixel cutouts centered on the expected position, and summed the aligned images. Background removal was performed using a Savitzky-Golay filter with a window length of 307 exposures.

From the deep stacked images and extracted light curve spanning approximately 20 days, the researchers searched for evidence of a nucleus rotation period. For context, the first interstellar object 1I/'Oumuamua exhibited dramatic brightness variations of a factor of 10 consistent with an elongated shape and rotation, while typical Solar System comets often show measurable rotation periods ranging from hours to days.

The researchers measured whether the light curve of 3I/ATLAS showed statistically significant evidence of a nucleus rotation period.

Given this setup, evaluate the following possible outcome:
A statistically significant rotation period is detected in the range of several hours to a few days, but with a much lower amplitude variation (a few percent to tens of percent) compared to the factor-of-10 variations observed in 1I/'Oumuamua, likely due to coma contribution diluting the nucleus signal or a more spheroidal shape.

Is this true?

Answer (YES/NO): NO